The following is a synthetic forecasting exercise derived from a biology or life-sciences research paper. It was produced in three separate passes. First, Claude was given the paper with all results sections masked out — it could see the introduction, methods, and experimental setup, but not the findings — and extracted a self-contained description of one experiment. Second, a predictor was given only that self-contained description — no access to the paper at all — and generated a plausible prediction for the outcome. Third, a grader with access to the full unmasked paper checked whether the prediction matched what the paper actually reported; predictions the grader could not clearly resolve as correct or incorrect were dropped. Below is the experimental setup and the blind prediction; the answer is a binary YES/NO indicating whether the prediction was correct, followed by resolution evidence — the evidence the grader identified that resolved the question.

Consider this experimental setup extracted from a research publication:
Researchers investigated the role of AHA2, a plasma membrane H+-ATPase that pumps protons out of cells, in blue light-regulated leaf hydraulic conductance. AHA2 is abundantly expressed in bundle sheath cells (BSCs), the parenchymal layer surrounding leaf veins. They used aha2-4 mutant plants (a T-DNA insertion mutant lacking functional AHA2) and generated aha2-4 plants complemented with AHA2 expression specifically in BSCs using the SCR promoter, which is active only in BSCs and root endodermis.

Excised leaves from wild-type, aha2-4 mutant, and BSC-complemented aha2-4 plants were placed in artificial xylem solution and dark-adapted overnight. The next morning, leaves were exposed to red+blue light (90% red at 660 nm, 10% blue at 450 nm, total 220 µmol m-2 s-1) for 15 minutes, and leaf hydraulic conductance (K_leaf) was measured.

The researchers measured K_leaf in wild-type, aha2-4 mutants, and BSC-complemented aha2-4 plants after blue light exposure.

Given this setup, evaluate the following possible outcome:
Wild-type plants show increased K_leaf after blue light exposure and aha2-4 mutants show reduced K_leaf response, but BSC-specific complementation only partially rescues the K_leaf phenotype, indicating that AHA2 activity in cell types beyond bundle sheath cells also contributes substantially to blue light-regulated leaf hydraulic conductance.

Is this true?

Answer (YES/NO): NO